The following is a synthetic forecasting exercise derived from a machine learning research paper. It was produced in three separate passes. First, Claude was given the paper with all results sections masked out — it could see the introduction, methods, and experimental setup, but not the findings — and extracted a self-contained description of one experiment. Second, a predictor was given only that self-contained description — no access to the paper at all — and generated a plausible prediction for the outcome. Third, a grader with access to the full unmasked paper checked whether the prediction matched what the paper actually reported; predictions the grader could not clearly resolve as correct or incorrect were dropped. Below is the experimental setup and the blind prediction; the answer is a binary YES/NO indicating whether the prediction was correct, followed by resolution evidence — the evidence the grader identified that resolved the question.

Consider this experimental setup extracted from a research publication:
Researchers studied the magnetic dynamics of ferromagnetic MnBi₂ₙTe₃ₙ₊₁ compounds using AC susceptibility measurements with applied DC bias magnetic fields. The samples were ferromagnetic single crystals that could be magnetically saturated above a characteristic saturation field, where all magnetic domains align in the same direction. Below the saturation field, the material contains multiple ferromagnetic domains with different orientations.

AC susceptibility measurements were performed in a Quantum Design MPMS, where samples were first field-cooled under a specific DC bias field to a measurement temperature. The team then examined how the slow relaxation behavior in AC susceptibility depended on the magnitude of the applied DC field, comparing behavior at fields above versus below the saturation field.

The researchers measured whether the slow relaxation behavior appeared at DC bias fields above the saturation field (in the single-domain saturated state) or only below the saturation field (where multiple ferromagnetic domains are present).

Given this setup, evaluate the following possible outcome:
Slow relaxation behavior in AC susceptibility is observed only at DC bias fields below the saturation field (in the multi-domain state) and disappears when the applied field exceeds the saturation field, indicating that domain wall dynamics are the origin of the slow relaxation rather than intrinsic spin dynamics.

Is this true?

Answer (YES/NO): YES